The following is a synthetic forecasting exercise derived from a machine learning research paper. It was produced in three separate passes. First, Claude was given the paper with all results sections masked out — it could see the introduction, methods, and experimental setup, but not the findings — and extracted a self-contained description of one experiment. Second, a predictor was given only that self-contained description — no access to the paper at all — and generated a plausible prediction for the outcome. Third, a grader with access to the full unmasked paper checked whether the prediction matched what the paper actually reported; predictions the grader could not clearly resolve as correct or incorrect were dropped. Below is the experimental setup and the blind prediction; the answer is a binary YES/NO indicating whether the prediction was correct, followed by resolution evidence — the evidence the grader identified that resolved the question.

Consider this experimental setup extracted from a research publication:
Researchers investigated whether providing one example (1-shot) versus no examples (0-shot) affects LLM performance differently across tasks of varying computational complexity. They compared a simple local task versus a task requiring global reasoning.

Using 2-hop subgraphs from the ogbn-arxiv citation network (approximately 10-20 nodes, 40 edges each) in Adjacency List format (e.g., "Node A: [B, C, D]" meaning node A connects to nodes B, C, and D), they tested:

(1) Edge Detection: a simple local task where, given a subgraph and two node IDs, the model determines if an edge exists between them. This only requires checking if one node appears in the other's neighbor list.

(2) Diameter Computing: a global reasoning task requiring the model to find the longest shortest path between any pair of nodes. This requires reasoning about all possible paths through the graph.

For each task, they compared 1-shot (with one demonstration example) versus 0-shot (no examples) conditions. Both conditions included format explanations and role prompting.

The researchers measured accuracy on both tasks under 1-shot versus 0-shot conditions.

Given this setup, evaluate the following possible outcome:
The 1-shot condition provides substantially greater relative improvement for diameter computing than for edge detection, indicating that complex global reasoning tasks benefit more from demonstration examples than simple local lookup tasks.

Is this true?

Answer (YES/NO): YES